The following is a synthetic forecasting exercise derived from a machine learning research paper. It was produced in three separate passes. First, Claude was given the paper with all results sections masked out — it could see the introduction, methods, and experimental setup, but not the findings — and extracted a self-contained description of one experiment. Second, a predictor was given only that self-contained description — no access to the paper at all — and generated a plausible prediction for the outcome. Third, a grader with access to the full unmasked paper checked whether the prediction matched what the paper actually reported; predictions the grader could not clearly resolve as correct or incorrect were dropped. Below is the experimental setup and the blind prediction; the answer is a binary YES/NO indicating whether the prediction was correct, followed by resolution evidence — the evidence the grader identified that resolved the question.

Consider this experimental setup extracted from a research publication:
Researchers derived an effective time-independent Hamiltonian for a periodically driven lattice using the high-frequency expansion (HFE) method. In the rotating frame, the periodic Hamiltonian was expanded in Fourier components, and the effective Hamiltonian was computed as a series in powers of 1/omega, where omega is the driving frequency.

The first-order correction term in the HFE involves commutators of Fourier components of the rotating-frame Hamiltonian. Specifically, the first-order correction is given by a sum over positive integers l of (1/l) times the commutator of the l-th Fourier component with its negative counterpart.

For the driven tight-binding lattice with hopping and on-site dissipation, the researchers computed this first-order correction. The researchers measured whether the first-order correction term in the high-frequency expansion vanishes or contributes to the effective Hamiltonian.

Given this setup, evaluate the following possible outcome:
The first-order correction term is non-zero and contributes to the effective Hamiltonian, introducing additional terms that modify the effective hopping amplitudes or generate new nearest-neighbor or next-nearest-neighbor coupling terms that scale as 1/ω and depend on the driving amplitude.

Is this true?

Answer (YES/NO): NO